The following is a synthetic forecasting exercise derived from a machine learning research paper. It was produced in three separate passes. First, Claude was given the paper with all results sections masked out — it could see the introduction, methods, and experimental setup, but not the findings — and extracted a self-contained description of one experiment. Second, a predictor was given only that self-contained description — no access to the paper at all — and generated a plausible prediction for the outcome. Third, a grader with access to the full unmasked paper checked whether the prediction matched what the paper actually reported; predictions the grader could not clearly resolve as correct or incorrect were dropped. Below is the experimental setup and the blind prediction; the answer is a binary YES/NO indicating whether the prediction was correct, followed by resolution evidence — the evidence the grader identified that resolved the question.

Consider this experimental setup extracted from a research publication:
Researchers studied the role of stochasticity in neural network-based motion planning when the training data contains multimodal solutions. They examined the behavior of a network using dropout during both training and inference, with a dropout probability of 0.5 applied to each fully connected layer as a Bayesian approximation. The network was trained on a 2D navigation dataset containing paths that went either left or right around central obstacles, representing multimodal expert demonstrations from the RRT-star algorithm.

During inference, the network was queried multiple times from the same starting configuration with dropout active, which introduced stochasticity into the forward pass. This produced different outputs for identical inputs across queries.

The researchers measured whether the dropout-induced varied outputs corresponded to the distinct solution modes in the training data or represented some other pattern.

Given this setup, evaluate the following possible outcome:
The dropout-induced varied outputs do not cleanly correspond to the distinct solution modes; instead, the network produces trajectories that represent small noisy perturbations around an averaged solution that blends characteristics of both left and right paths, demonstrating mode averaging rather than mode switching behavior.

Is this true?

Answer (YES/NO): YES